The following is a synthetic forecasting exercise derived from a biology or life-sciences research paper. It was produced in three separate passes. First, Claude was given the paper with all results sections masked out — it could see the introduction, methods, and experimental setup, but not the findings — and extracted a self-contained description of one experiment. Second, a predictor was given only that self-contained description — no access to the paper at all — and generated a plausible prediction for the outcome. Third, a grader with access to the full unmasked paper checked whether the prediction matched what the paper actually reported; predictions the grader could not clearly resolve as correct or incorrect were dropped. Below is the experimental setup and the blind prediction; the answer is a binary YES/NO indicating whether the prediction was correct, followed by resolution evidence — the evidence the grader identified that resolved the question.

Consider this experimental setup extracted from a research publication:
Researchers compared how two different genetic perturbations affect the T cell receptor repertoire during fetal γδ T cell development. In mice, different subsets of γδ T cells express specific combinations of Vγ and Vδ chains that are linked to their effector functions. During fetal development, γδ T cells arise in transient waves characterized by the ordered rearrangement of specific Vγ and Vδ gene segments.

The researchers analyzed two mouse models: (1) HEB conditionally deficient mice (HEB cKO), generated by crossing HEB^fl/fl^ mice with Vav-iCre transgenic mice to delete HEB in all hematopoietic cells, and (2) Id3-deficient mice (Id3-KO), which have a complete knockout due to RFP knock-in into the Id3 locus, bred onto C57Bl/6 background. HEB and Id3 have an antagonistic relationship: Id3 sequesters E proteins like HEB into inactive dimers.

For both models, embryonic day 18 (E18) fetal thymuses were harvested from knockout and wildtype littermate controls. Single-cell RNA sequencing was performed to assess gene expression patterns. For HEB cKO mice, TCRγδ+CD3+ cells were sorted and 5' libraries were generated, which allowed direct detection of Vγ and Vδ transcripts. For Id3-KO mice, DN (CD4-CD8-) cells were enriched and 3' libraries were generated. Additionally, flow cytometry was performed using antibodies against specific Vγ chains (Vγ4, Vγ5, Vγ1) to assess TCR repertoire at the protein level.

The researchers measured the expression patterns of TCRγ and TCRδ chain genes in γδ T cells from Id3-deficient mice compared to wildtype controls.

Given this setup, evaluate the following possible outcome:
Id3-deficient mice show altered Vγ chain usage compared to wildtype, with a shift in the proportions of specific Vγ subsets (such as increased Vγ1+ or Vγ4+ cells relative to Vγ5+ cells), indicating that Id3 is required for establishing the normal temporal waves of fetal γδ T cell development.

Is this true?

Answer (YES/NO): NO